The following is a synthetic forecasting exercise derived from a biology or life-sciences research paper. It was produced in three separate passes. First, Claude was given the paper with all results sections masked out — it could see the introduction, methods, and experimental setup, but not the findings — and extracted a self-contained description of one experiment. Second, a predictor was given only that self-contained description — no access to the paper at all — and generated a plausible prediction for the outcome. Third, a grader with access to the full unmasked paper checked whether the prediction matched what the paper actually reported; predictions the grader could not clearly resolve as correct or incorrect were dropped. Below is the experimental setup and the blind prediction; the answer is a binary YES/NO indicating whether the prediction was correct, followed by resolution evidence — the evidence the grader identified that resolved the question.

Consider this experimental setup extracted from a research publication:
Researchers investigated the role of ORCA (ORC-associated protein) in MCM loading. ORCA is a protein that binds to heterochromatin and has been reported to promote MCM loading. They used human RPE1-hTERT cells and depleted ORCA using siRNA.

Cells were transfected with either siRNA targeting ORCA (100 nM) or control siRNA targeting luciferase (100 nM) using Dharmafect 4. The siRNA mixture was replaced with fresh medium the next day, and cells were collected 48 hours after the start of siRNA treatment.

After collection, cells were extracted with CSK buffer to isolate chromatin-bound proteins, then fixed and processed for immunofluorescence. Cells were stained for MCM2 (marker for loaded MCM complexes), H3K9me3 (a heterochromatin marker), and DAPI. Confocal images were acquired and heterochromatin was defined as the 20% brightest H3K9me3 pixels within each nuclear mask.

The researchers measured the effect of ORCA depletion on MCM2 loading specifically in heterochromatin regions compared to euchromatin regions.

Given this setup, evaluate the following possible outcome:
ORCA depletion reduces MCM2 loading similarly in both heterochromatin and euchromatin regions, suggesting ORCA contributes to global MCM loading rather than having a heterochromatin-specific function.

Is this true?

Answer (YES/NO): NO